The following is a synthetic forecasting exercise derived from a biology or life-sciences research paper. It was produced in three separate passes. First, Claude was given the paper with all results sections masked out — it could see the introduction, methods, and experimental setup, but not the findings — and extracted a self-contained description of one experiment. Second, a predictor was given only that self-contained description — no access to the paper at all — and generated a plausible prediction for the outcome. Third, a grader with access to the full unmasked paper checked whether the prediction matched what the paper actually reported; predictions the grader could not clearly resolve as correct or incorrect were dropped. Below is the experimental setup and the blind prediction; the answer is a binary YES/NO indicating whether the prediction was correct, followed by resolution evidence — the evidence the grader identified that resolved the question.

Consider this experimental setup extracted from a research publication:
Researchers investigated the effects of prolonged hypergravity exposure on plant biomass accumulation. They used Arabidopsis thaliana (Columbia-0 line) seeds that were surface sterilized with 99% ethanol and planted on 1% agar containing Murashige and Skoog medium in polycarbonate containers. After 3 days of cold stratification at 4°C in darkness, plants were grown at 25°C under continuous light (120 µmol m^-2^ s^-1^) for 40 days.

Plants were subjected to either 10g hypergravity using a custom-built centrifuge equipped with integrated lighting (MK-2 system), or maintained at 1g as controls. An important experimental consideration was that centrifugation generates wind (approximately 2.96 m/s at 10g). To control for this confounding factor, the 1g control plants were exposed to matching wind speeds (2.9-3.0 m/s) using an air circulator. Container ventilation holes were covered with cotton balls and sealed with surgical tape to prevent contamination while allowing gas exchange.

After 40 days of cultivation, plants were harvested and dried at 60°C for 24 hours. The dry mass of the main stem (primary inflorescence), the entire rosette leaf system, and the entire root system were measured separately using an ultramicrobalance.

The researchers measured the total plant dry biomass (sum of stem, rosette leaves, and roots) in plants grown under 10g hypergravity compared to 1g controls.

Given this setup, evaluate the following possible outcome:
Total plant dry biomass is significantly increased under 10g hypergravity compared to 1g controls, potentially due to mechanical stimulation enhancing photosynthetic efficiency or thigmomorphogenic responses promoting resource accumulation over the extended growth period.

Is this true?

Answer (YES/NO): YES